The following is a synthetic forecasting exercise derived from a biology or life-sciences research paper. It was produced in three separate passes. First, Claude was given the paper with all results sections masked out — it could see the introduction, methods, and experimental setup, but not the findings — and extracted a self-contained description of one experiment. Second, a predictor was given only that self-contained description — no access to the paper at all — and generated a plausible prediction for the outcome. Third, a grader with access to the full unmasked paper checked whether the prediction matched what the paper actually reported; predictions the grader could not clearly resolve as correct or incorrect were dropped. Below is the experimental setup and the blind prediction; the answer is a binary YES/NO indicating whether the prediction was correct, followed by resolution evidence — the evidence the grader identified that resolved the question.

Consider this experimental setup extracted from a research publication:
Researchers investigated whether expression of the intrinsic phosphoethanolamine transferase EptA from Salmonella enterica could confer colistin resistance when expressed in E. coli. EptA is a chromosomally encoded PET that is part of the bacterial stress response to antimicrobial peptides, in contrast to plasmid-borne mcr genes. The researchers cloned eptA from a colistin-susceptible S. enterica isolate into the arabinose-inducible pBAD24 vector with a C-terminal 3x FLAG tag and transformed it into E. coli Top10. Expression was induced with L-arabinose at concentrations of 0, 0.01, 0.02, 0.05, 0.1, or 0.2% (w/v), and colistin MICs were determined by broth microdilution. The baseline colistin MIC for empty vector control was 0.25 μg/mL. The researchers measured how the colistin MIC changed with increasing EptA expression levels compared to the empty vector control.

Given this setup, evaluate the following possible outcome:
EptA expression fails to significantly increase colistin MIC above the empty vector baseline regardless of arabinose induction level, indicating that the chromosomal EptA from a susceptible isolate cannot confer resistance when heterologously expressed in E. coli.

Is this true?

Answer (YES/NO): YES